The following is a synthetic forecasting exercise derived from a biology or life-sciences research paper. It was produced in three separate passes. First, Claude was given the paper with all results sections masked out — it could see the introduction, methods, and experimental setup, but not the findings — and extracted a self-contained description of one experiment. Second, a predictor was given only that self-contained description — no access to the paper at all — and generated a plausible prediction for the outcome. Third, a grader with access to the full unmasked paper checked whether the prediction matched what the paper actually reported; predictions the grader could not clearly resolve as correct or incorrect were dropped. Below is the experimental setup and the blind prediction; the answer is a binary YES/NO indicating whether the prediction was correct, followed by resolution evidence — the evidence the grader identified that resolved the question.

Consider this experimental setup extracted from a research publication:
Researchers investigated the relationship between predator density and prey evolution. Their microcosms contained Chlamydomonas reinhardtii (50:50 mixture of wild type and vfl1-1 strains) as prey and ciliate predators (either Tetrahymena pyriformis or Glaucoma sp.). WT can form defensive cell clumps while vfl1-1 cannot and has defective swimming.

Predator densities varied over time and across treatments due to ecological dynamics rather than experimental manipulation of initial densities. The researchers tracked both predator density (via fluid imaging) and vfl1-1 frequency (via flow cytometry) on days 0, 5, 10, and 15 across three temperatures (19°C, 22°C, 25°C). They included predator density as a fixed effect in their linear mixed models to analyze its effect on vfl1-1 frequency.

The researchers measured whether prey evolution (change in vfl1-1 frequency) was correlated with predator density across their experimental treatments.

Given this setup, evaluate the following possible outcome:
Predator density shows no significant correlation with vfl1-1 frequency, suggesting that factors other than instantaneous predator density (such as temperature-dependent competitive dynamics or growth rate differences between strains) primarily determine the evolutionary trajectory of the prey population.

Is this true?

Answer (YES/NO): NO